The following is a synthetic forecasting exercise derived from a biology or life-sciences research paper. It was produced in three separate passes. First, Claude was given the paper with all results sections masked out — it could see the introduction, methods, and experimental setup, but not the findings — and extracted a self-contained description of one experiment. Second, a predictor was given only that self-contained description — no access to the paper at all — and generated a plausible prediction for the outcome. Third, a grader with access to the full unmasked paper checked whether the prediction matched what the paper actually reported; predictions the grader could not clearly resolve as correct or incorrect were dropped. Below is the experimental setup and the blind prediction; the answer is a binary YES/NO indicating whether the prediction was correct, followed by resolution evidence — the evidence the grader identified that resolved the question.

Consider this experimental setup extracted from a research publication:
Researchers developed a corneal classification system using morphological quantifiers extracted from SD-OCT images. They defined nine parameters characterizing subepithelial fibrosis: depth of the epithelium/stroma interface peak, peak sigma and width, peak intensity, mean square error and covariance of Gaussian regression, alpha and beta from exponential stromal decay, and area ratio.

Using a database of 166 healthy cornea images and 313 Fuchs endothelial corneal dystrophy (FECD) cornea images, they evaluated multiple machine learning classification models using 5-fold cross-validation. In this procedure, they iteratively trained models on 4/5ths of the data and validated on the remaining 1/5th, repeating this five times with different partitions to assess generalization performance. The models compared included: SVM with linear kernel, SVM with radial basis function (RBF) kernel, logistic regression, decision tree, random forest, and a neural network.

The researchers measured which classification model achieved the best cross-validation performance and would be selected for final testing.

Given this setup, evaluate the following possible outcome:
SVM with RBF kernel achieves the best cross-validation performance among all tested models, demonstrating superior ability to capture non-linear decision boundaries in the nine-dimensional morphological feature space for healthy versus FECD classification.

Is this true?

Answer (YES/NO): NO